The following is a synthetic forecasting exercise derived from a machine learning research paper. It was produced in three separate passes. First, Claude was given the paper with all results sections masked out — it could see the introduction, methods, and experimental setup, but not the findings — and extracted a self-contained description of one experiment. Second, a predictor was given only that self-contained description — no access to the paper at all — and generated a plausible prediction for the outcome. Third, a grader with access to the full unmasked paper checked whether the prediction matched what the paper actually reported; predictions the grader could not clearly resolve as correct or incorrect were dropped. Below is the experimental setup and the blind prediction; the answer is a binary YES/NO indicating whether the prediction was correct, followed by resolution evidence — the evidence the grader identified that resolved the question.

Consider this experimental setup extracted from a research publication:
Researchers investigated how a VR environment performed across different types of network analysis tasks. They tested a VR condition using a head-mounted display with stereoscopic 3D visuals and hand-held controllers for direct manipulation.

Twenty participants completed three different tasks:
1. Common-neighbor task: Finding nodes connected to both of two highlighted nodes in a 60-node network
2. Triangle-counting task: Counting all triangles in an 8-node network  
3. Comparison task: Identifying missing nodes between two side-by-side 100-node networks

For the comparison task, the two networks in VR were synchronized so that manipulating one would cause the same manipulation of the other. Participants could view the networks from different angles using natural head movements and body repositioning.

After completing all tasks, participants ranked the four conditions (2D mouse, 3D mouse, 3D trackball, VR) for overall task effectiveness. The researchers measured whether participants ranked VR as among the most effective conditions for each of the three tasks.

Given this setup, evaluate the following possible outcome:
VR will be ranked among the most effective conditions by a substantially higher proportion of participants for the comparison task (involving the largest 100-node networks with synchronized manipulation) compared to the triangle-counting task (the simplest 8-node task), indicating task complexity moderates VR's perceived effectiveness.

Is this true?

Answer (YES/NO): NO